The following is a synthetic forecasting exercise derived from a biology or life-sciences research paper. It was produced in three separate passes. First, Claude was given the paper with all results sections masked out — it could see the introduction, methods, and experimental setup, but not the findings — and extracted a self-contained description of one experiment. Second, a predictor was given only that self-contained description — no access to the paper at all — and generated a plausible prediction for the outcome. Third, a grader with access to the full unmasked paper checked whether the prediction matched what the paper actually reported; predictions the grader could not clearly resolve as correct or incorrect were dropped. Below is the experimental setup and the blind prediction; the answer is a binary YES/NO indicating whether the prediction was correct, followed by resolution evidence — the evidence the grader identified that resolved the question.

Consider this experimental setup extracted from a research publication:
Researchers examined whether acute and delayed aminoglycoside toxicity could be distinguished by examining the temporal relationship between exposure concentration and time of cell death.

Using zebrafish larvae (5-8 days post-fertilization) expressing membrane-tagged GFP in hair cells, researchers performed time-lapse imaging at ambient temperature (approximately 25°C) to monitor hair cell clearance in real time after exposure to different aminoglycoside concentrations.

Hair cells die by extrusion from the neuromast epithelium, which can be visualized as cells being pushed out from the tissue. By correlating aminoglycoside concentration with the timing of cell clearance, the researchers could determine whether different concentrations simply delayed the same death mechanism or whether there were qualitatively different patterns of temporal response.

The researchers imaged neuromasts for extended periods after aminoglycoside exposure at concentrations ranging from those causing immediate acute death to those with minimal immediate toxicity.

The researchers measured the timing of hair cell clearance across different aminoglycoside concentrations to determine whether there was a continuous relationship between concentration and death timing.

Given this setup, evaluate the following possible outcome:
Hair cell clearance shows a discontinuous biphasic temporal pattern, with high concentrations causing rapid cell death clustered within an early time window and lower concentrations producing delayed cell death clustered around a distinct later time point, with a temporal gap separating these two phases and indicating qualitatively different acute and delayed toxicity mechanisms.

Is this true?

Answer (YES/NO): YES